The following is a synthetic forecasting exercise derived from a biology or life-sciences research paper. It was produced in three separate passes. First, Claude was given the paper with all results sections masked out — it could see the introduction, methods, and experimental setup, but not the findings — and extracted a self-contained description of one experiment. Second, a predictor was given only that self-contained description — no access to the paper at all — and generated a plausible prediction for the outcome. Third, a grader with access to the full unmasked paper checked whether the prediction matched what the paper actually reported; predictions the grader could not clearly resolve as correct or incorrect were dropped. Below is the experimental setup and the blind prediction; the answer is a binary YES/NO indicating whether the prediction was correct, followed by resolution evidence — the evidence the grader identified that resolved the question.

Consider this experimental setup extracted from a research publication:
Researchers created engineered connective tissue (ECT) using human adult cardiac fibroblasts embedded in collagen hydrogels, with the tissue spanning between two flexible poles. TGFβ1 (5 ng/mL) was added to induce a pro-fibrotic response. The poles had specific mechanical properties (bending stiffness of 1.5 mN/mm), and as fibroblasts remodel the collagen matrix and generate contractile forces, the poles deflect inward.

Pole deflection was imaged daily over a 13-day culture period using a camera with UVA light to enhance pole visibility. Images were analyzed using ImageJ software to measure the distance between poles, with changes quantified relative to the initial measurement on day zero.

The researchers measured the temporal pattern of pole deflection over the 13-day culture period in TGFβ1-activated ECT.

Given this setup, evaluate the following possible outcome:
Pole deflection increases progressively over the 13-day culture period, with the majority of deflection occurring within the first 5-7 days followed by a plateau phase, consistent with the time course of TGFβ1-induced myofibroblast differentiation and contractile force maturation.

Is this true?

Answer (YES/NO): NO